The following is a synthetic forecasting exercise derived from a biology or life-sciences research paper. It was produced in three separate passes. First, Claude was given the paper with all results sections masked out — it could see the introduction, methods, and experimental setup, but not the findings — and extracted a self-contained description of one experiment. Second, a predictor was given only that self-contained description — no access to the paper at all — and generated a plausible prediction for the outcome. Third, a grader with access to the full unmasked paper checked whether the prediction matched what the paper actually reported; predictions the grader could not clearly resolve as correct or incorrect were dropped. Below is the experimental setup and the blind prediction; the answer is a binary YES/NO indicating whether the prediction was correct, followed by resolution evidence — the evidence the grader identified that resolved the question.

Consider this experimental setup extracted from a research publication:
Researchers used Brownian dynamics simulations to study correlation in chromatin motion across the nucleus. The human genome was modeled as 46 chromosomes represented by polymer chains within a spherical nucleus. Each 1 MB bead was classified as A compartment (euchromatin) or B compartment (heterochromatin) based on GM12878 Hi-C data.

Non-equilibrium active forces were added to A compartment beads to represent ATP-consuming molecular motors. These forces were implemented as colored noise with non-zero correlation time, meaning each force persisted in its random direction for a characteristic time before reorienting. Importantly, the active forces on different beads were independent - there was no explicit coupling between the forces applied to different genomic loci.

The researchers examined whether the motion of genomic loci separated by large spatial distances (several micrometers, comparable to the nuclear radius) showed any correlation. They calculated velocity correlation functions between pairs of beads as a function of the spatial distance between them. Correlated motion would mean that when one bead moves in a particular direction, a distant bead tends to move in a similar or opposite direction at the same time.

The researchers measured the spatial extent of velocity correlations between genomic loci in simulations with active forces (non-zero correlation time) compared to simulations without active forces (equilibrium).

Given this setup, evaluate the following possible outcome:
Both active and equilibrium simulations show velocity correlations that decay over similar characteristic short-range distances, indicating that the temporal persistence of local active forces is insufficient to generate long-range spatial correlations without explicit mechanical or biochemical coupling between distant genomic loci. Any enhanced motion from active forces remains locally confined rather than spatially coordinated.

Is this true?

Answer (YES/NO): NO